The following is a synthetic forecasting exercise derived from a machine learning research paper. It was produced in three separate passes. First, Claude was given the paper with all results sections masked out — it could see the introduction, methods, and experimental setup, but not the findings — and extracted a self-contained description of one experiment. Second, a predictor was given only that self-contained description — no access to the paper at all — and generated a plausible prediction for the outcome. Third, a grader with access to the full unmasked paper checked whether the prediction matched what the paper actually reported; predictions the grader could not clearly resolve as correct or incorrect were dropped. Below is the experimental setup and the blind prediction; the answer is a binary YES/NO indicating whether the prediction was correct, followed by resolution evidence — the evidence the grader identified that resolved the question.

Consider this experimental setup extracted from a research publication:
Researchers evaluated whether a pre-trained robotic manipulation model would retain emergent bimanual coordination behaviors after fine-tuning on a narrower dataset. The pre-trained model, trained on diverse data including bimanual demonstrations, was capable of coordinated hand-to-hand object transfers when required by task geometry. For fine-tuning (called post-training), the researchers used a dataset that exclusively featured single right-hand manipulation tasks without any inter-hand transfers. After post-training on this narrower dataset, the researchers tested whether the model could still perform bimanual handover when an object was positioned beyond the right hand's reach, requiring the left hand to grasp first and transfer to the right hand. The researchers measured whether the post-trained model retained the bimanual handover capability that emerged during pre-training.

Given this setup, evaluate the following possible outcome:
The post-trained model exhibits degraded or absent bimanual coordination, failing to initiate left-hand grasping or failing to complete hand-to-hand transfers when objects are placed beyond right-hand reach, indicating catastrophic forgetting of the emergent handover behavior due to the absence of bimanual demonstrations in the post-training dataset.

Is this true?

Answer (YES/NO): YES